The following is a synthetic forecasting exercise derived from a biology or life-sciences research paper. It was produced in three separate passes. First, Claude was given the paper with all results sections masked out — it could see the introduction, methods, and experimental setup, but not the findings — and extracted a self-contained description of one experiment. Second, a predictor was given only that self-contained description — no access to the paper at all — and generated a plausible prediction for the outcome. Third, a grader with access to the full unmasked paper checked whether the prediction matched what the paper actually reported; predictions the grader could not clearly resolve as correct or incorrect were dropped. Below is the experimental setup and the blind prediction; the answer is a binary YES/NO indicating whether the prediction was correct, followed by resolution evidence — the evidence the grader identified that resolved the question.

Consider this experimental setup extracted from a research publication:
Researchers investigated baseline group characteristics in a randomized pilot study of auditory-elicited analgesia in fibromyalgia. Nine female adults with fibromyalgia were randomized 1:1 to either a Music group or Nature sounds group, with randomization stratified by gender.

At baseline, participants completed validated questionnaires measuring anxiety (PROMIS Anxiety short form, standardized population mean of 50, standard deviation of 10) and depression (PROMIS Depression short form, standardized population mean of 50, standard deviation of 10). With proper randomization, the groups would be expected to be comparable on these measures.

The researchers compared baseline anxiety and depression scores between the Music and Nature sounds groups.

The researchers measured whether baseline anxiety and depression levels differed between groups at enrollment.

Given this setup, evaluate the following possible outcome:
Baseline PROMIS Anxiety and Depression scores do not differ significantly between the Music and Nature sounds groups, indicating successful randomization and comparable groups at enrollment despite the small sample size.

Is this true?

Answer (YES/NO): NO